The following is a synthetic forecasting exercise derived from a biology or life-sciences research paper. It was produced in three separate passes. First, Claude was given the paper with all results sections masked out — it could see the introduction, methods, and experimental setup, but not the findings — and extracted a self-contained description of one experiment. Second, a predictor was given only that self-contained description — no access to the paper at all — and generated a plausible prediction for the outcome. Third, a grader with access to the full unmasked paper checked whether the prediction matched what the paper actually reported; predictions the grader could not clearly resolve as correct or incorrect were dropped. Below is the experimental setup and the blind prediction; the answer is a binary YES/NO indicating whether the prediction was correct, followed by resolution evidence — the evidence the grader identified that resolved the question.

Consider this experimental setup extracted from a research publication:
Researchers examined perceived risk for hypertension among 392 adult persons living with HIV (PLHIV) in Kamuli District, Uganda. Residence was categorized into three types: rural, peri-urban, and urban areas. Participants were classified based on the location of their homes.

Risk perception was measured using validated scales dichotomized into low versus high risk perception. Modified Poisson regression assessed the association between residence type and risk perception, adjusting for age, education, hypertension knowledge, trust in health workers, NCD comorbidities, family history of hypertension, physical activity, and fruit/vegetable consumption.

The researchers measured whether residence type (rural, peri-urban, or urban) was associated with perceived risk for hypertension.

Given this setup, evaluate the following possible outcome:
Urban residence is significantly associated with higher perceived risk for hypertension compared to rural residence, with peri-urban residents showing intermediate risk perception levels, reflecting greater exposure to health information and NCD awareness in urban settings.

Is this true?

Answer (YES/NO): NO